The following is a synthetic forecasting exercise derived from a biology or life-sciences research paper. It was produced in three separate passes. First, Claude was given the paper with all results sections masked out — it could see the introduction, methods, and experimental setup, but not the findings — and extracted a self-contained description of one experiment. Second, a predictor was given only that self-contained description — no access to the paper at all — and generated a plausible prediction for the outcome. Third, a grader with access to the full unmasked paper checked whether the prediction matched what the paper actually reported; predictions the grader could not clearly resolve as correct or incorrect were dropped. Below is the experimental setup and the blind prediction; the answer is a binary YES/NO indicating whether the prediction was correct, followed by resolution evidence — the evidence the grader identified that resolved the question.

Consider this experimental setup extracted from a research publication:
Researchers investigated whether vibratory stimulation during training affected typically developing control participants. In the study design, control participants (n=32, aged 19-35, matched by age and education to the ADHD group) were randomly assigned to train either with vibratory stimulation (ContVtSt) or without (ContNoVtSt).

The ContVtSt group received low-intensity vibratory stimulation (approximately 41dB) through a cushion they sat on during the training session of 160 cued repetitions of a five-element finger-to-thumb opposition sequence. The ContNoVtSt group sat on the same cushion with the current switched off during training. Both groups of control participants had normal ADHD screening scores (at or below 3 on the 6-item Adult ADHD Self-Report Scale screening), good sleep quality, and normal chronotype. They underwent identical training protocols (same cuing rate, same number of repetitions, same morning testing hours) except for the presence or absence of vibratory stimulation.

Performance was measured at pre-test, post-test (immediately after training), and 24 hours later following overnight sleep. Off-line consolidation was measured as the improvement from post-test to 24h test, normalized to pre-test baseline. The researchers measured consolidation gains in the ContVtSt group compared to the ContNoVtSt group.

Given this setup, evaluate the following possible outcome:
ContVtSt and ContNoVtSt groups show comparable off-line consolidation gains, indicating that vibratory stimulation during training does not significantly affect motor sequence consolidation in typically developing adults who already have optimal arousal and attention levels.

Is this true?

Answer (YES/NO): NO